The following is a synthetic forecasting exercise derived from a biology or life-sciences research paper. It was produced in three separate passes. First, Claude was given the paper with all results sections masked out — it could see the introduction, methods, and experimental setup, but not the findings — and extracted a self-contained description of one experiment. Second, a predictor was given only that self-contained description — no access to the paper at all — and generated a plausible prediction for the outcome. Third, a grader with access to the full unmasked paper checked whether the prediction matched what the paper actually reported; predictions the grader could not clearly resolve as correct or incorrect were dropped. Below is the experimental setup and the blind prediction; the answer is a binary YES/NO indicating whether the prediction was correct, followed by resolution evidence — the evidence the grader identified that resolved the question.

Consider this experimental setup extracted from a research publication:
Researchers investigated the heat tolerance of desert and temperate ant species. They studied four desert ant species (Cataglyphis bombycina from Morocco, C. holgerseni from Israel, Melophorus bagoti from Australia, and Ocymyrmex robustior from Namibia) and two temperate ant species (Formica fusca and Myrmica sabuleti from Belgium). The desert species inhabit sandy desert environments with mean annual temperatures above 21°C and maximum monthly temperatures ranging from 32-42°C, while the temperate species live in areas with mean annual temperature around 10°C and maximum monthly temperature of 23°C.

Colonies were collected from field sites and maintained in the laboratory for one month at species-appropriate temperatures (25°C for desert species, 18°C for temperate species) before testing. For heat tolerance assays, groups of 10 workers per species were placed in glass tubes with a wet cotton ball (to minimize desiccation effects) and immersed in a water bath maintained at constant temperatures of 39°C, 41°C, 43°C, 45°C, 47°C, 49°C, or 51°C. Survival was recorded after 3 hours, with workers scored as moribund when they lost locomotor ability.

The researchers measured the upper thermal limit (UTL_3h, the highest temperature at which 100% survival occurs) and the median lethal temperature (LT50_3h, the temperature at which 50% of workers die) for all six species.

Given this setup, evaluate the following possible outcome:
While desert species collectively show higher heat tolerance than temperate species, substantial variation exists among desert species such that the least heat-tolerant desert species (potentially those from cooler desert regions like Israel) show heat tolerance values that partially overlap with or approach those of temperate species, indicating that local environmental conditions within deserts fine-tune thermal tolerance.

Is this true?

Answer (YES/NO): NO